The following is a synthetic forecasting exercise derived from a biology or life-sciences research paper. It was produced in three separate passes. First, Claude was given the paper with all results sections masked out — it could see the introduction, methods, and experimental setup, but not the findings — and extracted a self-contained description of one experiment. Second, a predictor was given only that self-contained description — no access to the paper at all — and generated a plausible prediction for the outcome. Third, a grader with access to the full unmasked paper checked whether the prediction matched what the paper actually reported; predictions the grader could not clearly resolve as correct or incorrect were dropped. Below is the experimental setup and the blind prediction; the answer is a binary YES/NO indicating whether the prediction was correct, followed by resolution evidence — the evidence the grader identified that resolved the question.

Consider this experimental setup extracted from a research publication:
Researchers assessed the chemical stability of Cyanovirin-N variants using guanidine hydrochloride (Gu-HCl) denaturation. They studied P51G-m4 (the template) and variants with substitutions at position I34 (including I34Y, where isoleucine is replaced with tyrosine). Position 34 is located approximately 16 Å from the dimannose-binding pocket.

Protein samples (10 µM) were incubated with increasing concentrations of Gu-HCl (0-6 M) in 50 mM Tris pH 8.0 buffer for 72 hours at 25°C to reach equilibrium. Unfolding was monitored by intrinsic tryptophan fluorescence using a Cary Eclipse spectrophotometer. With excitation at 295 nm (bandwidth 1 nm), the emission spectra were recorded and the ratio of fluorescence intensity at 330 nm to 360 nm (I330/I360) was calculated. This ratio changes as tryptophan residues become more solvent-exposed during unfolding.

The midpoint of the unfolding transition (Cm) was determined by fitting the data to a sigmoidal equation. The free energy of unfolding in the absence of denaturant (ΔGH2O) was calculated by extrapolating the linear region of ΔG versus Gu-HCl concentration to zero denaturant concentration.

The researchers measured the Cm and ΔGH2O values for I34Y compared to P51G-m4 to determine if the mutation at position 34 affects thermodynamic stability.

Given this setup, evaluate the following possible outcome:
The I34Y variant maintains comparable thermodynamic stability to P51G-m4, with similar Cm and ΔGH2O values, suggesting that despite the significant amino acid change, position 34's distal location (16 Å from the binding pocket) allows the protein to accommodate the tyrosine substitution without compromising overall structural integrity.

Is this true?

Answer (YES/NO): NO